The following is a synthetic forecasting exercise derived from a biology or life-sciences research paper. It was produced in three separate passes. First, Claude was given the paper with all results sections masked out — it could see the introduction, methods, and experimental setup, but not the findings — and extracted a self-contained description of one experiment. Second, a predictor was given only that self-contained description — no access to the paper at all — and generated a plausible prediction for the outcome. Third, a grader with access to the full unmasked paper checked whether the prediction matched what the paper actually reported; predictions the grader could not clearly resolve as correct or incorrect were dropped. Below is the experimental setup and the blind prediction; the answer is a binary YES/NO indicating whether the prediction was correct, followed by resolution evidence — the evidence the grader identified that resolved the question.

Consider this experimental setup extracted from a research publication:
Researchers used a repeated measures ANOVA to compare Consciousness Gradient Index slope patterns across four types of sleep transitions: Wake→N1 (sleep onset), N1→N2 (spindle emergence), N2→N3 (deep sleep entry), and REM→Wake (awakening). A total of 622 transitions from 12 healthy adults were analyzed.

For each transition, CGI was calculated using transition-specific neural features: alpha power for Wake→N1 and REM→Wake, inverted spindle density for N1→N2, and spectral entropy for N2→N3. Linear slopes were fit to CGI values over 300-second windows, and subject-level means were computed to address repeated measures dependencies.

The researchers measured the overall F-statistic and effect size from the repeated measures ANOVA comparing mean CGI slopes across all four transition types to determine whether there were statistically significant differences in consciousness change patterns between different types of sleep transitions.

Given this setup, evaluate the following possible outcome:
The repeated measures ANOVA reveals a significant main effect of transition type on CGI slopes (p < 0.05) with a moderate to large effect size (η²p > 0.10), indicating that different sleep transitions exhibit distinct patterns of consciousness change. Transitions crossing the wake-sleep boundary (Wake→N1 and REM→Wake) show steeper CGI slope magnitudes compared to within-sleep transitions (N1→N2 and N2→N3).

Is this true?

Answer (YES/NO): NO